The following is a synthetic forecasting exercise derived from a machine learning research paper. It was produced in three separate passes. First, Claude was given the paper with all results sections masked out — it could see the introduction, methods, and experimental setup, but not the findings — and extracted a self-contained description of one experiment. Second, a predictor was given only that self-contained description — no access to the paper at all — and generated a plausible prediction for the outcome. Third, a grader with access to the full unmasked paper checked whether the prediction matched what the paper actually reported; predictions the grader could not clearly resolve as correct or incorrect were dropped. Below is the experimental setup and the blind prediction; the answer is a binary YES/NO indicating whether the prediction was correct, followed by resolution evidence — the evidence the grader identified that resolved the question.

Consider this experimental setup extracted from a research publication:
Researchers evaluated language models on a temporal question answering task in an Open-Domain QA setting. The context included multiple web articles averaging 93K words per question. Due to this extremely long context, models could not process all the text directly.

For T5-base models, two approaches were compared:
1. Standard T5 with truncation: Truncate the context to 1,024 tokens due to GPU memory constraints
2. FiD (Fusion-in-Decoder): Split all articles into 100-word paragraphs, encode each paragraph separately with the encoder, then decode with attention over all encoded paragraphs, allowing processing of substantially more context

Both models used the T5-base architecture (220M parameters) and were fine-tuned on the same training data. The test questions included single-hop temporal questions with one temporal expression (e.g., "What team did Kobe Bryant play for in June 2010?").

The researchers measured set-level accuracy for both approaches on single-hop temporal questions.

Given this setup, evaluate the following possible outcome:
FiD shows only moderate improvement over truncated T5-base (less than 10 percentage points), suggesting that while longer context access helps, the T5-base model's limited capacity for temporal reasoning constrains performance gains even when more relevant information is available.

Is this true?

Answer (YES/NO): NO